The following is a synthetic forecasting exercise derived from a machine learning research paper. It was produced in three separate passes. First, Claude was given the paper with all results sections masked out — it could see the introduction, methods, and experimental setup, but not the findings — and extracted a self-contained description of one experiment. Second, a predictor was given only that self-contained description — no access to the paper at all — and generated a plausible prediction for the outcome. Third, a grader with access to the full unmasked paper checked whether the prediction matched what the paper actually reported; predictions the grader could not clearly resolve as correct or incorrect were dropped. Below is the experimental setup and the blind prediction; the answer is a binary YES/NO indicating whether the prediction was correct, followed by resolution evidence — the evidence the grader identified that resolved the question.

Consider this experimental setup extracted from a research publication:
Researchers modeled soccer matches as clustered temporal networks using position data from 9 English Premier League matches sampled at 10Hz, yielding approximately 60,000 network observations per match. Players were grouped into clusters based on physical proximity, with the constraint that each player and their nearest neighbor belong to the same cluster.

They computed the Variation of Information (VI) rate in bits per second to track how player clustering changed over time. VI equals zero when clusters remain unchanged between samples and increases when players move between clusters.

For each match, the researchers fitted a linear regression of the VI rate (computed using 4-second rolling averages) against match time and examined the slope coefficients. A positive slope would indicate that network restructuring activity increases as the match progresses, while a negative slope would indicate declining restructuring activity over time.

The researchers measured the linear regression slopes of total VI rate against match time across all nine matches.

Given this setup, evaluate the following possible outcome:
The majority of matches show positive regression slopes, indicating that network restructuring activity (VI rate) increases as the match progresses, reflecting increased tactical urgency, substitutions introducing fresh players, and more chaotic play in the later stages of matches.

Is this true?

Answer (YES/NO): NO